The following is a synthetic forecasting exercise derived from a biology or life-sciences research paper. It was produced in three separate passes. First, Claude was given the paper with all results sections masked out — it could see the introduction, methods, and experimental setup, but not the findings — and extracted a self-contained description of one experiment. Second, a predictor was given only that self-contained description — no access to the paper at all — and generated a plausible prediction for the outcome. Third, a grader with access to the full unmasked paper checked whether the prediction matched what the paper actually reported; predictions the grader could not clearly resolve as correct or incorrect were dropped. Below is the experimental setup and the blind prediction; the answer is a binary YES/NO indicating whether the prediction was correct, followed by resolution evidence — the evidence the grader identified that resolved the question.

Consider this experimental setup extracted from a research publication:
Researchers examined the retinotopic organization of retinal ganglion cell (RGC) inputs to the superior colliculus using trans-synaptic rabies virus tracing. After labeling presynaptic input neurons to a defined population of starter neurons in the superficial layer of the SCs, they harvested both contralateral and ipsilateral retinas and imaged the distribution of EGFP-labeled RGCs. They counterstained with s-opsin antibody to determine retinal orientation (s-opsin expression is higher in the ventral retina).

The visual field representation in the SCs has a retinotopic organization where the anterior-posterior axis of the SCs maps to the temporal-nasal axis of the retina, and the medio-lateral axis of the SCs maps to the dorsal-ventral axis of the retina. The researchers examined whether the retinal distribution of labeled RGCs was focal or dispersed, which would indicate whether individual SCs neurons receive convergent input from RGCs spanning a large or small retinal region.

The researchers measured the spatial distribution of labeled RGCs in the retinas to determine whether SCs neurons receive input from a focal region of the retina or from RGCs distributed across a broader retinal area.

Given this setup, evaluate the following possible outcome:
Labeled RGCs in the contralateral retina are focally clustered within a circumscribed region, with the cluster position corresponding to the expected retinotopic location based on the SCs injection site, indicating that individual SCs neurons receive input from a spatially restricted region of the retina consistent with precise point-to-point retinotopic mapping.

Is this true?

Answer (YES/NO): YES